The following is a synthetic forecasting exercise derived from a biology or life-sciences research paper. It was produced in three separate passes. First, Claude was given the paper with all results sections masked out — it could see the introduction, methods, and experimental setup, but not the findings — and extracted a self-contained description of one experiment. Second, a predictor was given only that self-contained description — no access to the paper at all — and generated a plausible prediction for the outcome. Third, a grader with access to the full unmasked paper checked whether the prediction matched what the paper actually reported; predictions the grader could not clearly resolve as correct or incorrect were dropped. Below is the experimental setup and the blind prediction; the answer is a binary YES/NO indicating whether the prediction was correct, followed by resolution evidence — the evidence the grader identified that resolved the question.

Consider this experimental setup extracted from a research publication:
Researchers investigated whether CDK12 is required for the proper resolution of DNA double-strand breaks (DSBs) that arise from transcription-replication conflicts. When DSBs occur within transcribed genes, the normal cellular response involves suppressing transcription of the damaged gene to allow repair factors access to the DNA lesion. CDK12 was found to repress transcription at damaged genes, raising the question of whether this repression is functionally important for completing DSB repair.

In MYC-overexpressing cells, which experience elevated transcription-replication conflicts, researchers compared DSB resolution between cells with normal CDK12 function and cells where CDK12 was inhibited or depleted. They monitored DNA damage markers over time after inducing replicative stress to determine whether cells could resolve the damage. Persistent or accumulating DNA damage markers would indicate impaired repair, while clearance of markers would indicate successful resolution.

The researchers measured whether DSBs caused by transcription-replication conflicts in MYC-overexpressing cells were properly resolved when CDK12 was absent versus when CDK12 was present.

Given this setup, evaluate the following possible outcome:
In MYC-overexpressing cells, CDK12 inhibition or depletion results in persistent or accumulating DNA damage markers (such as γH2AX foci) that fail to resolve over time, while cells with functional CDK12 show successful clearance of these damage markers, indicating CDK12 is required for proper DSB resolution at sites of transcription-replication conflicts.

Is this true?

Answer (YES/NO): YES